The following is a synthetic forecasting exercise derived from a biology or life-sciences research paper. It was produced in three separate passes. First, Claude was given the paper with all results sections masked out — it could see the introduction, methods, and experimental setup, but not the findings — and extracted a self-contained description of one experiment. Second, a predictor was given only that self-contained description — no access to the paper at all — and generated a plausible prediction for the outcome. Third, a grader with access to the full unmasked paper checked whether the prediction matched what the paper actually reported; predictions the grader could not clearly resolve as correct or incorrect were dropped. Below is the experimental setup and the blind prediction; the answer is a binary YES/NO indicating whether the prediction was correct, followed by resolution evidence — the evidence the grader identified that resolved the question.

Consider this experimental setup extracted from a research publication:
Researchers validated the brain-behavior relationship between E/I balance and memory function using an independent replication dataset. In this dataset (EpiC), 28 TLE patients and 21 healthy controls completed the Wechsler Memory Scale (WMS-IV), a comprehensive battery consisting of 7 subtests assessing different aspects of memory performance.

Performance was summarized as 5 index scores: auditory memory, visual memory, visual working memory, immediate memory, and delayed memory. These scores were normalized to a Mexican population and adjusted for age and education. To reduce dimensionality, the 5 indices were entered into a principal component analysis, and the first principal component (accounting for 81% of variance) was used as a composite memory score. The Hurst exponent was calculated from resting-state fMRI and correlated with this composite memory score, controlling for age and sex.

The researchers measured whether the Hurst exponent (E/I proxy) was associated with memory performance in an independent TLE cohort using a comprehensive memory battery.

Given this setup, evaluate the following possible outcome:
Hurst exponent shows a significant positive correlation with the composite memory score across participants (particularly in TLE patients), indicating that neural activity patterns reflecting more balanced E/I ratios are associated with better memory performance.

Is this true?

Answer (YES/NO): YES